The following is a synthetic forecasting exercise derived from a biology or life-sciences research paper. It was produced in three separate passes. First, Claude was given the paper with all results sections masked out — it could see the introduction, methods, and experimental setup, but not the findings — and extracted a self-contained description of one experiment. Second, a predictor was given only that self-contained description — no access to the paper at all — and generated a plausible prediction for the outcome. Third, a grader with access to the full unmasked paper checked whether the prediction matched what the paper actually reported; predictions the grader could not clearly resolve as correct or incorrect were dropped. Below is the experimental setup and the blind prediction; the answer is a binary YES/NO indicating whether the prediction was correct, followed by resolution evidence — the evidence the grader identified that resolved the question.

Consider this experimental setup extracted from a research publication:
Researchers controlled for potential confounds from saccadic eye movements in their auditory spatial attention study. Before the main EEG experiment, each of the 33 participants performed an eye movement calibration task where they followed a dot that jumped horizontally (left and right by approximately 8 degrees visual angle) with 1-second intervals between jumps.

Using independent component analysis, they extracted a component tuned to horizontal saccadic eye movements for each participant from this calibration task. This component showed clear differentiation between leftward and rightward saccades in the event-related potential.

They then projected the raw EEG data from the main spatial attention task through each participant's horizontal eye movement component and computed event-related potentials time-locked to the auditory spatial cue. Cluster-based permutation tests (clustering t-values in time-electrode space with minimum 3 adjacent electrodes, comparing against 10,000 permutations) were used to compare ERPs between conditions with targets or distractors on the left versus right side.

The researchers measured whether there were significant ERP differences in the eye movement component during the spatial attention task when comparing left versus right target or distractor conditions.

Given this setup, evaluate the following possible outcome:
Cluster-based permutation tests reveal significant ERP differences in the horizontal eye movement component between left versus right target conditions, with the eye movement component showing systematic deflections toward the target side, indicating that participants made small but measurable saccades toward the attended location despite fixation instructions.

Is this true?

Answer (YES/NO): NO